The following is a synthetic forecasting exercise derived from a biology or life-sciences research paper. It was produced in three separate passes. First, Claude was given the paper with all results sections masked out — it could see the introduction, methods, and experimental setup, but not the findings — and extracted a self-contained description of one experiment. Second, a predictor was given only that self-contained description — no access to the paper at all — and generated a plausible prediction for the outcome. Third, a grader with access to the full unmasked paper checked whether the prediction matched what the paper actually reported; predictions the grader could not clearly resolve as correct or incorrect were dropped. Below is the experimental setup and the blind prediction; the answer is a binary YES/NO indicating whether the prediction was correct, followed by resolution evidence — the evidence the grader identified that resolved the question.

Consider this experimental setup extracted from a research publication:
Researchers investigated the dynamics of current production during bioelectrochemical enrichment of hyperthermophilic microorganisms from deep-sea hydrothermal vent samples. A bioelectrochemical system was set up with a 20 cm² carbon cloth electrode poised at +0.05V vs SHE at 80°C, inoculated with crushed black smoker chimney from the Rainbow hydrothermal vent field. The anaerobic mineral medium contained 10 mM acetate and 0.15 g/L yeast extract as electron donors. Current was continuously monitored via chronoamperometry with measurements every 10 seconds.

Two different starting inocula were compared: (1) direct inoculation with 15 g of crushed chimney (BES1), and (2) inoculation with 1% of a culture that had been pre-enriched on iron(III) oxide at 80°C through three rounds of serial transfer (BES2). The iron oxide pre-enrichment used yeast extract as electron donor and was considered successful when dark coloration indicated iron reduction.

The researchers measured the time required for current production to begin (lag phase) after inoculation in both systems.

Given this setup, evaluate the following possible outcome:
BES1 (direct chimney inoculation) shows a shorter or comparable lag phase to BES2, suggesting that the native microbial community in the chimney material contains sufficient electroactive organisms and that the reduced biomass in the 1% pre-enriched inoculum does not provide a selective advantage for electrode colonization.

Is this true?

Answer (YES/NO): NO